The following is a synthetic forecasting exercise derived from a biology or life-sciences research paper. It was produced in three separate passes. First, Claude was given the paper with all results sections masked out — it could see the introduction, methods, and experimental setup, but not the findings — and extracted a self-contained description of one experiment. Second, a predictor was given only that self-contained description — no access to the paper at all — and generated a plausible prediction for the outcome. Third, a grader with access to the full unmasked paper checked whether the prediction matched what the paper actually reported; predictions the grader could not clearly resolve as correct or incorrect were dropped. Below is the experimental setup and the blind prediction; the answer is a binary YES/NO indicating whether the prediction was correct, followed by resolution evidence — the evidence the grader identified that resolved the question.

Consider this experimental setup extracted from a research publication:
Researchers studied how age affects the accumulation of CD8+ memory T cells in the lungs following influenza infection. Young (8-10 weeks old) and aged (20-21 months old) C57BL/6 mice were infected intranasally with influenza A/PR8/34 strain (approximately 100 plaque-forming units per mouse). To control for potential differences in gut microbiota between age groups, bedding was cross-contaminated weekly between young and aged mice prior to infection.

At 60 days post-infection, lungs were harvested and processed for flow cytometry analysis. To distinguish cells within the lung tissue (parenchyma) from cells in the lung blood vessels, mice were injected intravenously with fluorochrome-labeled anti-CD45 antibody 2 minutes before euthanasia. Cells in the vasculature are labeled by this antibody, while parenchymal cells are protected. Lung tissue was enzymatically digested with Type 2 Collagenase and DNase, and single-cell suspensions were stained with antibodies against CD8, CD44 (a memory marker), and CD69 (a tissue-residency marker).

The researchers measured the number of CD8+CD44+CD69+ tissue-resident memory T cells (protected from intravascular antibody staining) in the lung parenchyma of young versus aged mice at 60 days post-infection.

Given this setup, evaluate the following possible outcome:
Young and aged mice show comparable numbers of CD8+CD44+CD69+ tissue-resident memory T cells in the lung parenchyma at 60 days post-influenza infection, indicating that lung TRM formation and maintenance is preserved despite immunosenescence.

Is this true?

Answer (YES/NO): NO